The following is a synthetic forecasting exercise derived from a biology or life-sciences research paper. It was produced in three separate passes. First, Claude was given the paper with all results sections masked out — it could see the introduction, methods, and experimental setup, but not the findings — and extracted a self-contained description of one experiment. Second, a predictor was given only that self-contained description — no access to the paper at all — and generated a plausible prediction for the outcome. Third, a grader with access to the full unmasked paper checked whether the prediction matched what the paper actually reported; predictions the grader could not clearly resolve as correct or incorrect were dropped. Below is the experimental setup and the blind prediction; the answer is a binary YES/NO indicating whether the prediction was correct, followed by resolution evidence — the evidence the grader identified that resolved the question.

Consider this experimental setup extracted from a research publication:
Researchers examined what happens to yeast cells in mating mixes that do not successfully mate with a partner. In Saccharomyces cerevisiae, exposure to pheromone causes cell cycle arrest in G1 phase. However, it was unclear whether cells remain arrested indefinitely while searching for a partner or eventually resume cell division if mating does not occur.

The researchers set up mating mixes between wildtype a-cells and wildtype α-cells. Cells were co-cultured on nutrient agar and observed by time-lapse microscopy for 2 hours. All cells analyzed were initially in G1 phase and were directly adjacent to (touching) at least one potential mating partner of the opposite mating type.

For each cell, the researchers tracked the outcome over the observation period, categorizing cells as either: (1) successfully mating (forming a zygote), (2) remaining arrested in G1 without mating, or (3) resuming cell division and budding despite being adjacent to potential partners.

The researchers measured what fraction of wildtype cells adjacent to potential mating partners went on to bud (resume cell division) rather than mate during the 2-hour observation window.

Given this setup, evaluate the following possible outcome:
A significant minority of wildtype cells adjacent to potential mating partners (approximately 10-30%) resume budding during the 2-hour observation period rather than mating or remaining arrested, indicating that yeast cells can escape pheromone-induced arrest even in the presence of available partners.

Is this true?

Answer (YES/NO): YES